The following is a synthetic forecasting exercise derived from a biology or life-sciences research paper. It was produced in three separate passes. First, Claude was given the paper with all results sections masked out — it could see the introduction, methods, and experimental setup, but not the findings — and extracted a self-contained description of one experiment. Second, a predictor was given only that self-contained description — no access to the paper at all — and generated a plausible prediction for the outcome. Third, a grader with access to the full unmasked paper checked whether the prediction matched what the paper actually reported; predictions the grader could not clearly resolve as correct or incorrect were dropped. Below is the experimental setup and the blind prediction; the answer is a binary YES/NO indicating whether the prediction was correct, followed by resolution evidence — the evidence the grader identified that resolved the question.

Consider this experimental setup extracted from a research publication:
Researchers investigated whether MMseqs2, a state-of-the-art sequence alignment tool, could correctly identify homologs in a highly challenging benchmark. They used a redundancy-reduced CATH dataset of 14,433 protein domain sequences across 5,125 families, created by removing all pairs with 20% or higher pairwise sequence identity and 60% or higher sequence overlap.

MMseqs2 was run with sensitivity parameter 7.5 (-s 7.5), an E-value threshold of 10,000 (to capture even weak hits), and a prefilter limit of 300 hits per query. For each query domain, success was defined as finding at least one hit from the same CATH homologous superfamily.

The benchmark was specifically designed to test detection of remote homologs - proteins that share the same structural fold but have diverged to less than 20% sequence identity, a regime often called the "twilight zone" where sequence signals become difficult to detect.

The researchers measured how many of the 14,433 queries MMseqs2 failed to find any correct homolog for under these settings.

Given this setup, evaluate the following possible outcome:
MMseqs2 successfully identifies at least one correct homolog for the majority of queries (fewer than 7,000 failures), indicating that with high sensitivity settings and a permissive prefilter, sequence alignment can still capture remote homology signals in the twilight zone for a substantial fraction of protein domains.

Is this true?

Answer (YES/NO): YES